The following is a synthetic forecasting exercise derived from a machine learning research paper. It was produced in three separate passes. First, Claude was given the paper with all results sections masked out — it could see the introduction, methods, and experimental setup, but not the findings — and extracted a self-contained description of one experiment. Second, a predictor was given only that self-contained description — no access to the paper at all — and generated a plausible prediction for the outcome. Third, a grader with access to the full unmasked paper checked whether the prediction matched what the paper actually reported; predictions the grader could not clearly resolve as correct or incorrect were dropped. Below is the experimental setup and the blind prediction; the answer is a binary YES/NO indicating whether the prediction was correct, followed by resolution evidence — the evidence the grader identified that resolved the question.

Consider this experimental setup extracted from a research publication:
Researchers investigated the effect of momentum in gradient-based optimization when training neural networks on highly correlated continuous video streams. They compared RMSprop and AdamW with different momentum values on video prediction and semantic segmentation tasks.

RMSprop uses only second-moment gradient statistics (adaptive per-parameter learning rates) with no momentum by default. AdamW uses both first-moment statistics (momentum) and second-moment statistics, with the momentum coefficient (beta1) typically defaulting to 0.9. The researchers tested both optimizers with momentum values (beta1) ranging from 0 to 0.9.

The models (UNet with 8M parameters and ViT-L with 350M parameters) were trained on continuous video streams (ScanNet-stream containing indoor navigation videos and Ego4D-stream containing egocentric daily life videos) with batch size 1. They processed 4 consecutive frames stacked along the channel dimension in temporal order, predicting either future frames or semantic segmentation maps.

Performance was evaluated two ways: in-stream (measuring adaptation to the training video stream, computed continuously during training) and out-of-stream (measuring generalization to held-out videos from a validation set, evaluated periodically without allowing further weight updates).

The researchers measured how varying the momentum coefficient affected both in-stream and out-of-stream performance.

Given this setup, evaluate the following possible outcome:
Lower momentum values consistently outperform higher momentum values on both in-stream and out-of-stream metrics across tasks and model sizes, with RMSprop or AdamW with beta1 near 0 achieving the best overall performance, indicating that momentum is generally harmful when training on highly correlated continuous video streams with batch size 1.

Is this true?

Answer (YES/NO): YES